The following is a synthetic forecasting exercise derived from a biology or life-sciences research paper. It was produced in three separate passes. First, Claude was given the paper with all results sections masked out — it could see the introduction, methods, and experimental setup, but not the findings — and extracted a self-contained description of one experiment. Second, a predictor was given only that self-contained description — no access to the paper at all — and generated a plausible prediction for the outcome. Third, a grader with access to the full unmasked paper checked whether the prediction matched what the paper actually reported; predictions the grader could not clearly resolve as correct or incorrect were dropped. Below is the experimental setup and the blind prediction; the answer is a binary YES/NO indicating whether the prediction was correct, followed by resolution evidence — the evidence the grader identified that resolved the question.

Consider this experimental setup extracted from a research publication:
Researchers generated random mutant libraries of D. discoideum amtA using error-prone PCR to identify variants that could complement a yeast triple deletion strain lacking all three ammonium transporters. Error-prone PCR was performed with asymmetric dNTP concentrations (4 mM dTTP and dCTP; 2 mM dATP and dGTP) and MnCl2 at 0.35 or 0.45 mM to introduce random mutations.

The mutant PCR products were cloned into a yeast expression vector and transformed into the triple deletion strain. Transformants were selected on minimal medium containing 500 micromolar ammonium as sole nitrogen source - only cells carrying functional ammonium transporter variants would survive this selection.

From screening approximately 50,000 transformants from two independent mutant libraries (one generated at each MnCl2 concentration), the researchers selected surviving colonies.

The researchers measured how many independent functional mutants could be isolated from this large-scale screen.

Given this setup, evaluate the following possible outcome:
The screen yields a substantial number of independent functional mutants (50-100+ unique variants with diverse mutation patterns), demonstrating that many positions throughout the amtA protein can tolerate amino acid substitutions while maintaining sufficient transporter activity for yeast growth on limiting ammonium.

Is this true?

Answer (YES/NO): NO